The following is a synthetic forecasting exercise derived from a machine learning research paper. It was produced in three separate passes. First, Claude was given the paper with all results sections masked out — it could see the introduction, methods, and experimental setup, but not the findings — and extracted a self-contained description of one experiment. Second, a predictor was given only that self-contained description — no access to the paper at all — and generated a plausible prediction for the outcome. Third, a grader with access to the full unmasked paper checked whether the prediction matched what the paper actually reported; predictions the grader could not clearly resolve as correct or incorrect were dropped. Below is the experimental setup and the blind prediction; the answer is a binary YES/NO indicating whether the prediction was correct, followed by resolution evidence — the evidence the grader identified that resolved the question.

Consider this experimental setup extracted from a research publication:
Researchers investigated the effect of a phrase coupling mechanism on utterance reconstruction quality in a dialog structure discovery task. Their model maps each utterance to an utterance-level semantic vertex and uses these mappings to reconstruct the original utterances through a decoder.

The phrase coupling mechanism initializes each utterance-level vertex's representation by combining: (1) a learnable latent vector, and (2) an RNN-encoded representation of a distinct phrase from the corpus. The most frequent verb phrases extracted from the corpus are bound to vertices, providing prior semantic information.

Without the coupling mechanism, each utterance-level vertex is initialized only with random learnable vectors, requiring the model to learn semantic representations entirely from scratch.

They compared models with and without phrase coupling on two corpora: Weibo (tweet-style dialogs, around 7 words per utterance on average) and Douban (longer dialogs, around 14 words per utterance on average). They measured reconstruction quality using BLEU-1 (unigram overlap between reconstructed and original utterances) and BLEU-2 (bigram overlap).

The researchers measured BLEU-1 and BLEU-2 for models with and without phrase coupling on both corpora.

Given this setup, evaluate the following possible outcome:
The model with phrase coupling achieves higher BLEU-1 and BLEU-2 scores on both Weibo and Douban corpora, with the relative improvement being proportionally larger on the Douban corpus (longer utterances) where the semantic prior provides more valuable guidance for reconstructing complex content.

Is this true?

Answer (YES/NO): YES